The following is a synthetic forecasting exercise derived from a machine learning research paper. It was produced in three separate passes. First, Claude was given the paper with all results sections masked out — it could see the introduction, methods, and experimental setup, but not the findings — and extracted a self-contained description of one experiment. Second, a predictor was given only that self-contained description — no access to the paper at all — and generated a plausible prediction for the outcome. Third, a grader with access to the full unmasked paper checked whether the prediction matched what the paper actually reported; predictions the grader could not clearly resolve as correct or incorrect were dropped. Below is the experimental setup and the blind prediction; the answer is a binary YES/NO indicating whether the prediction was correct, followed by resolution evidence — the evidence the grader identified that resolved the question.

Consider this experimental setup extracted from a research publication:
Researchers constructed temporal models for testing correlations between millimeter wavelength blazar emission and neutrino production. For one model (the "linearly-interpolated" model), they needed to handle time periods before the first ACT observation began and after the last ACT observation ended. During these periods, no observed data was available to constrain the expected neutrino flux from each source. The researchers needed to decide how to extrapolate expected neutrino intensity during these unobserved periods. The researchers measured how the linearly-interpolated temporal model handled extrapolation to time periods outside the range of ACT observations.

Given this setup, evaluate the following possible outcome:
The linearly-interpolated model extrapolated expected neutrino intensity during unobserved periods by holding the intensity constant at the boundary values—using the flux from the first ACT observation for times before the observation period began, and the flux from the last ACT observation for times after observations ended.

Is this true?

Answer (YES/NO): NO